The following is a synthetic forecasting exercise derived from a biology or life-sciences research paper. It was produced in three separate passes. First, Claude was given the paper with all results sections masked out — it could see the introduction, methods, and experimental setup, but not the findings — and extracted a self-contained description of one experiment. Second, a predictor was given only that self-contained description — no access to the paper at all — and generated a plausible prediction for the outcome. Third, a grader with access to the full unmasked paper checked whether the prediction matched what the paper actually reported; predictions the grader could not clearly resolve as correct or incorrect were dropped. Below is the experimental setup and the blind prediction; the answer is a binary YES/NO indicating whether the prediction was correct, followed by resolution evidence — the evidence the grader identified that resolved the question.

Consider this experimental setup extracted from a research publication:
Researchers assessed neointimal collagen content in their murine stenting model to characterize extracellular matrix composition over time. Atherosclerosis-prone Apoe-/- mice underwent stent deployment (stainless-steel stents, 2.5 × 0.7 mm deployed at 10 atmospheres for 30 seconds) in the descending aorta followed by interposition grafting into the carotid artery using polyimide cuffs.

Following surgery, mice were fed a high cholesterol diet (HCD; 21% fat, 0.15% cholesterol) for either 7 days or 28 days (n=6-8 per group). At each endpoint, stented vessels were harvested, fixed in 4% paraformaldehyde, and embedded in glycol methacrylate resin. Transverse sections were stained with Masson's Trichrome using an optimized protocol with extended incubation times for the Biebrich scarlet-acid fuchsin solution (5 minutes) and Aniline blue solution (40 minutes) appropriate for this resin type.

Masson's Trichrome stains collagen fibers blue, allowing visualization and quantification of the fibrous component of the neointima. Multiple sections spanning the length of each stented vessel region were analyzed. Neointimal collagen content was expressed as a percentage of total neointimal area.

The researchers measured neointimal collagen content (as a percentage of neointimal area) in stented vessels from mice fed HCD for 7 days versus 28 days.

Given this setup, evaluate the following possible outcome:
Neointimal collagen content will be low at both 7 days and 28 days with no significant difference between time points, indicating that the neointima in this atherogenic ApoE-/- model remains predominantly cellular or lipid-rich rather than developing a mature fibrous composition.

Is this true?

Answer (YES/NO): NO